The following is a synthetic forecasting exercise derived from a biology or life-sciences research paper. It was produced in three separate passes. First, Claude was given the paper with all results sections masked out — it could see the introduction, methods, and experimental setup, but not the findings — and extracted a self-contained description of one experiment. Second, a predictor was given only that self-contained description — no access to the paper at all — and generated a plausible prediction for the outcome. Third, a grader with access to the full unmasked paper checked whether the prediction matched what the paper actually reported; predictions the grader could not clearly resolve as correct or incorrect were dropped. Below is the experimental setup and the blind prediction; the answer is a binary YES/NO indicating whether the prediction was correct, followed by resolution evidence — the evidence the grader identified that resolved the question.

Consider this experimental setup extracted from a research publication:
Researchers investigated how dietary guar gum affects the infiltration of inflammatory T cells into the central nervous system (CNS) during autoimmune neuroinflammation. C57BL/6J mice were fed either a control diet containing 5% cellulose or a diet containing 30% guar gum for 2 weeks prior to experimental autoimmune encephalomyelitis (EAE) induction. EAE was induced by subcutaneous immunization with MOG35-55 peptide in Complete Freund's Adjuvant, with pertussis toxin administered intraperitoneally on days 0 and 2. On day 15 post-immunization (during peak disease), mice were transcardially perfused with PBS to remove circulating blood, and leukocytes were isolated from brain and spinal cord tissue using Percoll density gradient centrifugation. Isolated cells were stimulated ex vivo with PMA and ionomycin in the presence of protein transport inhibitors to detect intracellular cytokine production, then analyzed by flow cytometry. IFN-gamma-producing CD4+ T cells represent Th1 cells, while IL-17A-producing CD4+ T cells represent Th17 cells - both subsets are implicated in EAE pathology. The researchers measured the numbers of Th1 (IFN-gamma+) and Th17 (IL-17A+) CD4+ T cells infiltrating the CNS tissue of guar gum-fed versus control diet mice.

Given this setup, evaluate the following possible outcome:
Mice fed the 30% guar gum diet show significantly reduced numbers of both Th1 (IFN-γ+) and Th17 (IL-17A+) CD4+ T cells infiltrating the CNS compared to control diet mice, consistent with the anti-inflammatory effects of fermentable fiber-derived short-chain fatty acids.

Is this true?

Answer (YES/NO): NO